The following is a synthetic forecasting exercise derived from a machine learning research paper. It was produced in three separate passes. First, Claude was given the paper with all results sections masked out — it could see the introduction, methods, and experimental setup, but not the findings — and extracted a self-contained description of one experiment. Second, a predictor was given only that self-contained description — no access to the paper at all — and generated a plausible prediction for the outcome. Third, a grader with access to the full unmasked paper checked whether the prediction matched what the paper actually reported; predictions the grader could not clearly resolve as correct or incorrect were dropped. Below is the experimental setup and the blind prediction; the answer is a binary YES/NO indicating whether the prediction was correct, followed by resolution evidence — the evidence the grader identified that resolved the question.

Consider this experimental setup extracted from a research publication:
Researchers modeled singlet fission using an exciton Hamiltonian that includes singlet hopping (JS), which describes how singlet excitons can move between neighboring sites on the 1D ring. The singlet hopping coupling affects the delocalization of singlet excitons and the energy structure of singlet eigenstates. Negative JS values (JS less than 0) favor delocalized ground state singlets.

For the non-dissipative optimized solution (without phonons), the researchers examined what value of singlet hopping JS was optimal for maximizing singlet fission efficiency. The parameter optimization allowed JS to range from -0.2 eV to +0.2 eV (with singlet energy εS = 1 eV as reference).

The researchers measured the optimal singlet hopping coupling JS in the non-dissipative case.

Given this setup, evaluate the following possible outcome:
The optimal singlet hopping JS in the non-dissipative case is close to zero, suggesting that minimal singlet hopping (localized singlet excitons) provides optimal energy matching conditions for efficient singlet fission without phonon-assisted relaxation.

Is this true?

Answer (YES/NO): NO